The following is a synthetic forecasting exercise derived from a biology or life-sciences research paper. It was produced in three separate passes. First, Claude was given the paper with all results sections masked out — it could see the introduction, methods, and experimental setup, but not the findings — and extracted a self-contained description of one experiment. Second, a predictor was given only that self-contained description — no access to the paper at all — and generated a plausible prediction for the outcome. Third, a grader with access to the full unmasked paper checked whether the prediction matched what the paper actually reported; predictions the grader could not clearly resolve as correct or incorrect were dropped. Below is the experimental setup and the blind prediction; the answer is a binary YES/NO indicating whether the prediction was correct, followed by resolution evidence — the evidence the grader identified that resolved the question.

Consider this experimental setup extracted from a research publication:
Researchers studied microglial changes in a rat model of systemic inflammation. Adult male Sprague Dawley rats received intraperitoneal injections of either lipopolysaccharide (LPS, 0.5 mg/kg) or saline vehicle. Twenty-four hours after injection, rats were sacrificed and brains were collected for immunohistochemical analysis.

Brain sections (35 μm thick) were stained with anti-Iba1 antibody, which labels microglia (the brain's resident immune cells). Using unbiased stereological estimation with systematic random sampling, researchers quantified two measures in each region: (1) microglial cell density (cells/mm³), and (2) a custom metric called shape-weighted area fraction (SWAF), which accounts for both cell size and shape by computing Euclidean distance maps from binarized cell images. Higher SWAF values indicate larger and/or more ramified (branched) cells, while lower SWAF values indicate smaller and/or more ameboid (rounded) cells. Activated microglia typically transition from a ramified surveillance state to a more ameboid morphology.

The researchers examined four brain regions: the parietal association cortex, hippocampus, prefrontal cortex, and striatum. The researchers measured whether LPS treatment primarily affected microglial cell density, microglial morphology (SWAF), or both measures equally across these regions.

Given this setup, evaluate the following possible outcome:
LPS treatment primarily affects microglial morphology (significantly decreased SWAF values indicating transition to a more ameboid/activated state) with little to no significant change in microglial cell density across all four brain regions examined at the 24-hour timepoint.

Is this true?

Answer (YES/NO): NO